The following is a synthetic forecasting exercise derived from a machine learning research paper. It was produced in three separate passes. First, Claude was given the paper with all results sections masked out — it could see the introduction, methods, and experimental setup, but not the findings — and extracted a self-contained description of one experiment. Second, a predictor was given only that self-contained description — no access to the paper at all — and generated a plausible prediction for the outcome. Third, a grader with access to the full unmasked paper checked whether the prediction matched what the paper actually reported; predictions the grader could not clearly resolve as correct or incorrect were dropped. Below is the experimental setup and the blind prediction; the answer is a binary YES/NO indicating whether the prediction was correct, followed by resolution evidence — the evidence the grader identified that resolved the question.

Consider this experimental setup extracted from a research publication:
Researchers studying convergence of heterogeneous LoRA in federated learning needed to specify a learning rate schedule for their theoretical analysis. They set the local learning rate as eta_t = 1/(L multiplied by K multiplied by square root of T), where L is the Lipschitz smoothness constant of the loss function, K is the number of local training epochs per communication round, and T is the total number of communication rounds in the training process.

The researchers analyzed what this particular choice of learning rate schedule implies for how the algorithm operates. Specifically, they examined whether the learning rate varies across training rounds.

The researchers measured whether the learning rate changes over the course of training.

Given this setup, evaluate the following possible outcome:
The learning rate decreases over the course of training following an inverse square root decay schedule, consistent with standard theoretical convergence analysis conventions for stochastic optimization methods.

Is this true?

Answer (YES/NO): NO